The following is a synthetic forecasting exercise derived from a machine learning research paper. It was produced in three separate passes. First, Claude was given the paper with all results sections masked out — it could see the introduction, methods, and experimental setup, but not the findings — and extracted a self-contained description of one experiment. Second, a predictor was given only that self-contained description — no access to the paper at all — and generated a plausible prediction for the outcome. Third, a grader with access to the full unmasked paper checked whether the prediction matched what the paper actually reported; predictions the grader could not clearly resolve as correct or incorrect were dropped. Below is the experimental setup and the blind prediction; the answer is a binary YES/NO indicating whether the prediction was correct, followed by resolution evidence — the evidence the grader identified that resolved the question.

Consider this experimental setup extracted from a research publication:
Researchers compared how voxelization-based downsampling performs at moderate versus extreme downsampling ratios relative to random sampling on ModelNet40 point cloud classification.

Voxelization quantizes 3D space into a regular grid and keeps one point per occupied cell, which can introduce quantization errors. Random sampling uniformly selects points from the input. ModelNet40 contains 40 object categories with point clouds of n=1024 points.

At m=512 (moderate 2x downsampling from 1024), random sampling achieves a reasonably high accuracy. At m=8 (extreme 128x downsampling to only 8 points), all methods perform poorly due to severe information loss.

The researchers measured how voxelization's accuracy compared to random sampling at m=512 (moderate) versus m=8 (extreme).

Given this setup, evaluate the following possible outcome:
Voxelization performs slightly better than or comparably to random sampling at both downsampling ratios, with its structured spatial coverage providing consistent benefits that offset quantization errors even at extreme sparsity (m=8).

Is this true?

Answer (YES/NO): NO